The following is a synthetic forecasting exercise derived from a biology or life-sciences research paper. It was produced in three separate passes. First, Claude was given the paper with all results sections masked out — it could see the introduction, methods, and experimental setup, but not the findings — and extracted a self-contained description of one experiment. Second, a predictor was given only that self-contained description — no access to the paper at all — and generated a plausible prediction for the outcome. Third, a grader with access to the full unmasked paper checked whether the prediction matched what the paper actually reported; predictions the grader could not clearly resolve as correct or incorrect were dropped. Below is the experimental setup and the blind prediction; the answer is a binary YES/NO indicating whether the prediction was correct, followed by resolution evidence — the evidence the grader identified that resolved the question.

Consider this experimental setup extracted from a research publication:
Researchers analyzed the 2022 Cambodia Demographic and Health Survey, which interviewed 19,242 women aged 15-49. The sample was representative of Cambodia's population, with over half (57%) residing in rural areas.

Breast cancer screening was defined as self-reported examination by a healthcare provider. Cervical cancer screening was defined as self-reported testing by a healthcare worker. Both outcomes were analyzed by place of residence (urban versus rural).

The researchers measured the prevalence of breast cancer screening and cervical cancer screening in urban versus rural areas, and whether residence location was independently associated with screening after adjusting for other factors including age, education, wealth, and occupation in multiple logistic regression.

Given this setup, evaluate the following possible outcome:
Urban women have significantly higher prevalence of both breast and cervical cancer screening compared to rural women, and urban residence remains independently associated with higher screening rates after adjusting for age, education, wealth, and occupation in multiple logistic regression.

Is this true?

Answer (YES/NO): NO